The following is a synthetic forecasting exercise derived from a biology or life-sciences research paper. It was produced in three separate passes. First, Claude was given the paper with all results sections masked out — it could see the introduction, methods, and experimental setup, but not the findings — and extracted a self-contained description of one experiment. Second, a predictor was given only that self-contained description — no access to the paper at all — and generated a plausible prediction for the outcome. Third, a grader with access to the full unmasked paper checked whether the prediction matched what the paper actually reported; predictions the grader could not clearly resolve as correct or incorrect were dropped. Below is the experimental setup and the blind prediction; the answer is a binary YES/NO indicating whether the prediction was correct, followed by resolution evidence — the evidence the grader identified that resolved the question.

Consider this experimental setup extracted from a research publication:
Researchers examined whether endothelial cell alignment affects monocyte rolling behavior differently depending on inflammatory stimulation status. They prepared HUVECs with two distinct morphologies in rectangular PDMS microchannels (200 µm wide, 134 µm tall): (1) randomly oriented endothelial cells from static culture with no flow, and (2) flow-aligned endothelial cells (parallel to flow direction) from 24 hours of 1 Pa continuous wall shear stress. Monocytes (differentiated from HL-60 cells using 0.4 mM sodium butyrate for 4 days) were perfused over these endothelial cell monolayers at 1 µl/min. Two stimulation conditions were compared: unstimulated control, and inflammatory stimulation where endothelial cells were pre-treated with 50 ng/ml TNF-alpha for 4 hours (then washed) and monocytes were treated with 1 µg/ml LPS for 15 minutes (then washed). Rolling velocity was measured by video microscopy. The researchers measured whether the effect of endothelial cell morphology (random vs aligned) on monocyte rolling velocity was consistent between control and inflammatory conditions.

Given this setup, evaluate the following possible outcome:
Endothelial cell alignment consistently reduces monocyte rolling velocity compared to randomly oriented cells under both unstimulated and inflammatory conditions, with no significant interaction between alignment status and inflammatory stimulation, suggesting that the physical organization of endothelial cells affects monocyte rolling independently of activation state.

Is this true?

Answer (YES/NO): NO